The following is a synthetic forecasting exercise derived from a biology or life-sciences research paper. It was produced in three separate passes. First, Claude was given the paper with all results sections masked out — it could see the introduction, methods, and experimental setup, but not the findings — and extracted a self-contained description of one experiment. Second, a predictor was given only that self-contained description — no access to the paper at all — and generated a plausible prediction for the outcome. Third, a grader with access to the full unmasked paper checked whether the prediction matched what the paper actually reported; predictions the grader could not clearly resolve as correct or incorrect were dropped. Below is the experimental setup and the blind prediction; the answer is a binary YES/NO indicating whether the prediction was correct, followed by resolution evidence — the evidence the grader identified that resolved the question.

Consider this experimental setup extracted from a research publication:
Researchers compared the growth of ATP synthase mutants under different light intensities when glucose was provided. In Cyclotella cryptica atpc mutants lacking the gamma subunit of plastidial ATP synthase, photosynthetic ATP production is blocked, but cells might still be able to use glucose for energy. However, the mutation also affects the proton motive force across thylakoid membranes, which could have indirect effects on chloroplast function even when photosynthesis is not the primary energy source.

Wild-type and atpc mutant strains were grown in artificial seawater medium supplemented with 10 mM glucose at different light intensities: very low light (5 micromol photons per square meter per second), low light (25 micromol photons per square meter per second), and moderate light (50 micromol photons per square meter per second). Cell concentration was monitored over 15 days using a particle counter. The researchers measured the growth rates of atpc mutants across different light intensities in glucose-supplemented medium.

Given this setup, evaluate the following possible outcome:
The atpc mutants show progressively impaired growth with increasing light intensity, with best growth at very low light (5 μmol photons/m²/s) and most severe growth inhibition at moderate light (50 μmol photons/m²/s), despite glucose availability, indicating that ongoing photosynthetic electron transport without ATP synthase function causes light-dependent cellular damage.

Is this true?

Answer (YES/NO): NO